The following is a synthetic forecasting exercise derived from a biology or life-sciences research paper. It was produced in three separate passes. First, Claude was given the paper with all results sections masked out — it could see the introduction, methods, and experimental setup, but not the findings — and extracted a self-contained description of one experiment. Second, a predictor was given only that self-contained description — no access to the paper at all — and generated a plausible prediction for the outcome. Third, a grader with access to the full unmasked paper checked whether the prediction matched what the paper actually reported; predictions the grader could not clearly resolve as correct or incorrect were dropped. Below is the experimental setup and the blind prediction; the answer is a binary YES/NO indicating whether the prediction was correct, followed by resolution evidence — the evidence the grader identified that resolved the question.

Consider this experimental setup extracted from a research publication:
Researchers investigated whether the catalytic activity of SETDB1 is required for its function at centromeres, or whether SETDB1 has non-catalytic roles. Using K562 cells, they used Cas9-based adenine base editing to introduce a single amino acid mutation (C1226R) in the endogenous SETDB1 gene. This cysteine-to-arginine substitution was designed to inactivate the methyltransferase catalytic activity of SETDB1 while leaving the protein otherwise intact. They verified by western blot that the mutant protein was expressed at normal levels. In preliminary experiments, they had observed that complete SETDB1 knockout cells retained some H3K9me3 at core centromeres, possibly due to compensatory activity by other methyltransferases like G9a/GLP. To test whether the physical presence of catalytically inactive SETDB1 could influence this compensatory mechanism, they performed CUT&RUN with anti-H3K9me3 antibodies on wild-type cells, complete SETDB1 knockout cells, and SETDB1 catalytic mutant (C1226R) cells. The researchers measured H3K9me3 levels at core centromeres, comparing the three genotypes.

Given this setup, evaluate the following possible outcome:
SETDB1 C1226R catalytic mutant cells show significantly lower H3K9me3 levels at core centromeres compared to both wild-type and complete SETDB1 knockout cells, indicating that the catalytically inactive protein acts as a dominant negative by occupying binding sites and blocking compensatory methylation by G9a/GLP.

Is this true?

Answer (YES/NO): YES